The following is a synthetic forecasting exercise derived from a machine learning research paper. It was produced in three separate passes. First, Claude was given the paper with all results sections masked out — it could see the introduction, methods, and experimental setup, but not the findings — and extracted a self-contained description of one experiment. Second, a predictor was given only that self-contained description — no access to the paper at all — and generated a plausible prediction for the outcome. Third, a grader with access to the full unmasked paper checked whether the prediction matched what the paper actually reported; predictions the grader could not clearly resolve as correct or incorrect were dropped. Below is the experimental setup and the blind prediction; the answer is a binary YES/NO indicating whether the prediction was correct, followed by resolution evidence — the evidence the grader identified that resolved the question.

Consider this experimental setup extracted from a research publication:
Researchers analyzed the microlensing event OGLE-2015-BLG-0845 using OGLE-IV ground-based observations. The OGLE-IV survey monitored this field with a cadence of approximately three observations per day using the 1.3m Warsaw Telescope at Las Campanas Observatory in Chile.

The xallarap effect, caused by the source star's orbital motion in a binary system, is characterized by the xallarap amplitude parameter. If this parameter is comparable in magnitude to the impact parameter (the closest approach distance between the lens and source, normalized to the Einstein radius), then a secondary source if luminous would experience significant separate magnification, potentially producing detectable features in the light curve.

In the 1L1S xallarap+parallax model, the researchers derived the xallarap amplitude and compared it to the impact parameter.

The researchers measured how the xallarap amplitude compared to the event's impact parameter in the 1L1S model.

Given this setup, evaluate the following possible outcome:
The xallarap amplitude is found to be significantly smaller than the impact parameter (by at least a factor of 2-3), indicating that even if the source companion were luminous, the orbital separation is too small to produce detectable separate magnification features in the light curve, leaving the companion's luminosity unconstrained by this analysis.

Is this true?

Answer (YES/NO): NO